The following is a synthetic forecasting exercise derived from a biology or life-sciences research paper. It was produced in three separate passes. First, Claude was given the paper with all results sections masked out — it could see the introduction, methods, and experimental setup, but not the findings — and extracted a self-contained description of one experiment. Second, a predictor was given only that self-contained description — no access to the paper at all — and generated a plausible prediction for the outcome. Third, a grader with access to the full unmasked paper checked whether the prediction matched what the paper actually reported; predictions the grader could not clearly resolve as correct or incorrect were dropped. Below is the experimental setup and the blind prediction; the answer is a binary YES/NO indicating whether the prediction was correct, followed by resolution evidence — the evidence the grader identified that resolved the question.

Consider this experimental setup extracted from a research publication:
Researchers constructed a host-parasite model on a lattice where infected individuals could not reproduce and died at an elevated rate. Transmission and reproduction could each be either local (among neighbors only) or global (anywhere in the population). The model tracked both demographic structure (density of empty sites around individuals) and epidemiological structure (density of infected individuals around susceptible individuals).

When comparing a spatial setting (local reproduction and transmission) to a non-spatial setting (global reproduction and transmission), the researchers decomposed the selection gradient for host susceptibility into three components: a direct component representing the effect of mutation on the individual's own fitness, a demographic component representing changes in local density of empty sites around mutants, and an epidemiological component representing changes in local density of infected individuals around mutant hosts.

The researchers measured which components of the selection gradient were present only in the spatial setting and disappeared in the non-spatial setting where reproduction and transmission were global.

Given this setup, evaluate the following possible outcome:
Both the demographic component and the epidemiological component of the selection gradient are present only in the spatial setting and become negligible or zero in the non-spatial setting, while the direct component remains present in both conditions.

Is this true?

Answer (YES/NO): YES